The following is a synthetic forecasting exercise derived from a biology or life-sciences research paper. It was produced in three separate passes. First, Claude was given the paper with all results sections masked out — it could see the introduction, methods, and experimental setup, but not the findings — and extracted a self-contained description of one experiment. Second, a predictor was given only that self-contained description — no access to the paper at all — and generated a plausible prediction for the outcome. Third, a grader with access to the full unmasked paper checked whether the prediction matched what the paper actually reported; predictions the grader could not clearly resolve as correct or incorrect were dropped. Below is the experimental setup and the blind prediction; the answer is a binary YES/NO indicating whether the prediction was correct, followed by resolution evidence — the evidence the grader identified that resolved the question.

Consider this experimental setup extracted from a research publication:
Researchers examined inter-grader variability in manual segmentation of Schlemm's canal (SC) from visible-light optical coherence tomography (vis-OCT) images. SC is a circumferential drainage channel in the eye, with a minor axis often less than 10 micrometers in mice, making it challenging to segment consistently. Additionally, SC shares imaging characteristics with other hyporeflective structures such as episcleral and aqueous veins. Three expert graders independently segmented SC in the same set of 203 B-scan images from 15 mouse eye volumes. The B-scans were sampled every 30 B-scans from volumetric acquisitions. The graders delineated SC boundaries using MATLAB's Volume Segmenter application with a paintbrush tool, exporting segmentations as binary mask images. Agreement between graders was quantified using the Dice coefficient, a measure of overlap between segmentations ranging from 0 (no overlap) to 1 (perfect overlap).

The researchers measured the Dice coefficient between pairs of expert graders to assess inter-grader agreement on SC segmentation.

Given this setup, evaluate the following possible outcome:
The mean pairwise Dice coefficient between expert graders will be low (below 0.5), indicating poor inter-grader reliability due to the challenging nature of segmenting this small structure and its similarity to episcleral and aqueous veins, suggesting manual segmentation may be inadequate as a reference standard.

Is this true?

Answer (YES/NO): NO